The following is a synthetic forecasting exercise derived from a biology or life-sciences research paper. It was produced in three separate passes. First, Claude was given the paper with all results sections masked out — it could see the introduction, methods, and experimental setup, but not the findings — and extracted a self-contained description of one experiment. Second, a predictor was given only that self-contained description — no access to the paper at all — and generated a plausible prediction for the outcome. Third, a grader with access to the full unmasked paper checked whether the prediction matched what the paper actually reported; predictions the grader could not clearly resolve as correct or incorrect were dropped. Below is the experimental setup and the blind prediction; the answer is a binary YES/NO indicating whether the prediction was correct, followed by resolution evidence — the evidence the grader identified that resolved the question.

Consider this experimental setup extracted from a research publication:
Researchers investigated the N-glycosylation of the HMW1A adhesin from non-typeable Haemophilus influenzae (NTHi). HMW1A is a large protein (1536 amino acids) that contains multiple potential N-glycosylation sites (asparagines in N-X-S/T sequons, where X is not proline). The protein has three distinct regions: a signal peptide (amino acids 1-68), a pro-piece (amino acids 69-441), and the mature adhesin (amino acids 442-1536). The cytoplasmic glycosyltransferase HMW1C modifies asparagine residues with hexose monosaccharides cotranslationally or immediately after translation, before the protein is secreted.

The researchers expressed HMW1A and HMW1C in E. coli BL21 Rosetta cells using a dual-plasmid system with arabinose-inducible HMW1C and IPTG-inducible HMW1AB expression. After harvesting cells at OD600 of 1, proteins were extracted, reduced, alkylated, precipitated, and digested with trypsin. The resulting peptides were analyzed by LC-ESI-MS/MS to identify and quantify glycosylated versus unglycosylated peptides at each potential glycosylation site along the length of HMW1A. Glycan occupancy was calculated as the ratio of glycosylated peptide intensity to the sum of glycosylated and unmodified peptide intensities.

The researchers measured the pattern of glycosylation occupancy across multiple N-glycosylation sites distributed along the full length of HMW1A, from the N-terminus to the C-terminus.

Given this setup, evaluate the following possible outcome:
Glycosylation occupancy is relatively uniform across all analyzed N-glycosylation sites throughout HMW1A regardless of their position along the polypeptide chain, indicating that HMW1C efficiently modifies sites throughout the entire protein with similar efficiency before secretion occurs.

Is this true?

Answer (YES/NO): NO